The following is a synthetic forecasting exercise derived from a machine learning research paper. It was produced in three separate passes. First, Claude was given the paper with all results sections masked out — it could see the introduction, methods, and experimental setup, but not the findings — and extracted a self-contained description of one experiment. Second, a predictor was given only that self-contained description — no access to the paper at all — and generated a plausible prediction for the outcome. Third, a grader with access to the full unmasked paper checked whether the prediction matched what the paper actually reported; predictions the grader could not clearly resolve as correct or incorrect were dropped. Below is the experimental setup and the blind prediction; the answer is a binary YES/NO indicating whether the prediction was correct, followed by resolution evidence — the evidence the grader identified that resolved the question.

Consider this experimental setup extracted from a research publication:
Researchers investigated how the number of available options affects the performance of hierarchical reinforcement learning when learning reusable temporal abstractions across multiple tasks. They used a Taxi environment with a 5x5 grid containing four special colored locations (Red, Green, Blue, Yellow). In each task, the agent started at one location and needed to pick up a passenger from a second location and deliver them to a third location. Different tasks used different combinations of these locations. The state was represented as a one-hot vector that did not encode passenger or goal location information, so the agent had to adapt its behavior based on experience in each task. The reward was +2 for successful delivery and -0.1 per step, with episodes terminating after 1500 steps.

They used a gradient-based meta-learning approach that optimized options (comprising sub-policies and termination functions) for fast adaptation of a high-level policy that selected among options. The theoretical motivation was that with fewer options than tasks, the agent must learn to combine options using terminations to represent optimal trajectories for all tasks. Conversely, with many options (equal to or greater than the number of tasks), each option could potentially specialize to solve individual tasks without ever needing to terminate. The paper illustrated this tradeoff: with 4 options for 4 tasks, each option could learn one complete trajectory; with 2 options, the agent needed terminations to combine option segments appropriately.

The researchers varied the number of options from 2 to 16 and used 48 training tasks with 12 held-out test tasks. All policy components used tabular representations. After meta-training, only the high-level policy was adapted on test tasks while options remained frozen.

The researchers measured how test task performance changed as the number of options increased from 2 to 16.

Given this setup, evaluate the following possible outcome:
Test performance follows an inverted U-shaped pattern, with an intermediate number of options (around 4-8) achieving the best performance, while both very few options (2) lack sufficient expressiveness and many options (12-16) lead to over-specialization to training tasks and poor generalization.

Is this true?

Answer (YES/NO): NO